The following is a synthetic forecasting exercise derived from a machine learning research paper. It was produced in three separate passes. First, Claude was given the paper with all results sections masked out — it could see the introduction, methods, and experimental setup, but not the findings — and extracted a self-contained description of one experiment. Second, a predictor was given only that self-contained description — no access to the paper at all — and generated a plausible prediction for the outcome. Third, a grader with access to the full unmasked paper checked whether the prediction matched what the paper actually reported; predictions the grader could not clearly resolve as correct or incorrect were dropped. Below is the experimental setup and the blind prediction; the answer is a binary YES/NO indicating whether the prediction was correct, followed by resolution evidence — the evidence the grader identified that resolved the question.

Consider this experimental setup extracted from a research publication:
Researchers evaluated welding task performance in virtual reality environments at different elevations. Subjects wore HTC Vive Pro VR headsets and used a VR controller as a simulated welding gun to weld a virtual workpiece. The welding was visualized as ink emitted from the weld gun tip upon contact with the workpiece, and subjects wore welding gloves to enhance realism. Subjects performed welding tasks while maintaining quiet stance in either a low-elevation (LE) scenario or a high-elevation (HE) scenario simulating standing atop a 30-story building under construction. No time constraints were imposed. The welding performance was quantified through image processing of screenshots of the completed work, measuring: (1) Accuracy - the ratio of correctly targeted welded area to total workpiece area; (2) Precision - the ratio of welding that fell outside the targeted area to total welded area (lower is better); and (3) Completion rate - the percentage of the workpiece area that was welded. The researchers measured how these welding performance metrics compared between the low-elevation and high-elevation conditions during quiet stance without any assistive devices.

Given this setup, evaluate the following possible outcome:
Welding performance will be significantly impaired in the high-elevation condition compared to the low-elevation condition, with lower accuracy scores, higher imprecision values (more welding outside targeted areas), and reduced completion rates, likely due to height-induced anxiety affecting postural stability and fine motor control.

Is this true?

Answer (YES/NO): NO